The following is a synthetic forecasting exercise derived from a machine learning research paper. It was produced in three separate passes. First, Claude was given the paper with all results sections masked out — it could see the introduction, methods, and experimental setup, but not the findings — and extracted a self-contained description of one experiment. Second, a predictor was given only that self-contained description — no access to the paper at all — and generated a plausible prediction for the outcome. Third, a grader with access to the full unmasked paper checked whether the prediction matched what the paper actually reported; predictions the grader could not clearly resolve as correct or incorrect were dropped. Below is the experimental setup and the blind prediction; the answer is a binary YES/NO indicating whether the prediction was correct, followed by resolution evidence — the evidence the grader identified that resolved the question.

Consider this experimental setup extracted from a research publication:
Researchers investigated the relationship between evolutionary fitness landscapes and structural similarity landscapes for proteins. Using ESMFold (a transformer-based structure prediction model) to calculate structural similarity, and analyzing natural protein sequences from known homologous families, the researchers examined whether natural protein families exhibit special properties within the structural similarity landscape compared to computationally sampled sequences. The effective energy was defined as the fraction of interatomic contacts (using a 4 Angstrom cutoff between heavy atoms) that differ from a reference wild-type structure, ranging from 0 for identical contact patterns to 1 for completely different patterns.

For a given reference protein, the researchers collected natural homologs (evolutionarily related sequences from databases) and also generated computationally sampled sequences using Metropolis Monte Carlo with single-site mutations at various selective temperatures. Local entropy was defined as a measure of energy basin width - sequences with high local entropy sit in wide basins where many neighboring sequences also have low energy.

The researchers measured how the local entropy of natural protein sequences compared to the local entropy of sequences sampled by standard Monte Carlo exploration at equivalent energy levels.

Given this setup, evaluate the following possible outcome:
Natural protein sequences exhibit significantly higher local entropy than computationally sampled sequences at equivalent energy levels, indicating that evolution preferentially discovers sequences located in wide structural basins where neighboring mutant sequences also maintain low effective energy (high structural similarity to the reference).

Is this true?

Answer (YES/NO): YES